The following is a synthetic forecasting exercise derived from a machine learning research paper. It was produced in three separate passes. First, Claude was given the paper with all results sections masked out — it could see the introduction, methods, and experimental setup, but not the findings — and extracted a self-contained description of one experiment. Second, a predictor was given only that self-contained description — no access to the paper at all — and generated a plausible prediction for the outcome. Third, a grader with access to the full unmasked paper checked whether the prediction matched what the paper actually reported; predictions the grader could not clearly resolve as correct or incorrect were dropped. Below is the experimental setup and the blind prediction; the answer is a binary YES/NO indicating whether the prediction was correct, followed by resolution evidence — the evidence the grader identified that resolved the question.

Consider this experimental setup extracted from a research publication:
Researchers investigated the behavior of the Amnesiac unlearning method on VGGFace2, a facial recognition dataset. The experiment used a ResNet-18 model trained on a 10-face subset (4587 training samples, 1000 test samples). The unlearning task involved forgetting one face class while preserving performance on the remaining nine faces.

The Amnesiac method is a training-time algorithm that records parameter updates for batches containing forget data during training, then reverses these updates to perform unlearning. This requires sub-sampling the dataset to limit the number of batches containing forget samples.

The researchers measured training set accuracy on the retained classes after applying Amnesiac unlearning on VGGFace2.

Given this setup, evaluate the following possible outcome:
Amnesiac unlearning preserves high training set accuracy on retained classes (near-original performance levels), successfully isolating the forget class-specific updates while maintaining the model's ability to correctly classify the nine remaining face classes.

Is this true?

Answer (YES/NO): NO